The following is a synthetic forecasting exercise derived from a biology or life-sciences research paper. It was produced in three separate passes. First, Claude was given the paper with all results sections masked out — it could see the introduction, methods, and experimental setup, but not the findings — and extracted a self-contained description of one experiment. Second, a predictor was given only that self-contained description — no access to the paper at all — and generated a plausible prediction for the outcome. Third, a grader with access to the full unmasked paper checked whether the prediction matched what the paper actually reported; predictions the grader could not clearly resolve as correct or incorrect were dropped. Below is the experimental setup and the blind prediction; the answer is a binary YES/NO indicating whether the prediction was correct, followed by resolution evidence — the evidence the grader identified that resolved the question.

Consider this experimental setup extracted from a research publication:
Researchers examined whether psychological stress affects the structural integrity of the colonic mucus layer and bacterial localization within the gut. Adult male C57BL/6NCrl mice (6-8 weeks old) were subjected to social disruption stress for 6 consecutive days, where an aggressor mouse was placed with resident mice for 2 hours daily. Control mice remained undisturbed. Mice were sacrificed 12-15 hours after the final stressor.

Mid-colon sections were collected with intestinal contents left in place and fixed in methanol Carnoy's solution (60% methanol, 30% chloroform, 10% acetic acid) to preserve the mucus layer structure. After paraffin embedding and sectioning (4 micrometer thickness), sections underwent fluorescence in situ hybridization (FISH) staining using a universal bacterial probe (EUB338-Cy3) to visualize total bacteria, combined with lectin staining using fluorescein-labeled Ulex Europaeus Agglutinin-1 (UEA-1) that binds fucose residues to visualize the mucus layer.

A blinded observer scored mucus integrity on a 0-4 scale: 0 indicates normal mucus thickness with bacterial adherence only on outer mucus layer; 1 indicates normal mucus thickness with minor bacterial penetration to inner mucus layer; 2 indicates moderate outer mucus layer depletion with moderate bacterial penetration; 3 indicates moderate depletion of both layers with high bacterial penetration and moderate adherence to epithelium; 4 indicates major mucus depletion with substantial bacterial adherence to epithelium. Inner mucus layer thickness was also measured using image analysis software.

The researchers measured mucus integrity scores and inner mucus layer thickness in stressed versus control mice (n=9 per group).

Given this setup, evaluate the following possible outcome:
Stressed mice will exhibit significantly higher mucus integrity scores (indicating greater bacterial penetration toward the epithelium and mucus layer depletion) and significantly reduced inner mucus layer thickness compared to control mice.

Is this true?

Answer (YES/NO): YES